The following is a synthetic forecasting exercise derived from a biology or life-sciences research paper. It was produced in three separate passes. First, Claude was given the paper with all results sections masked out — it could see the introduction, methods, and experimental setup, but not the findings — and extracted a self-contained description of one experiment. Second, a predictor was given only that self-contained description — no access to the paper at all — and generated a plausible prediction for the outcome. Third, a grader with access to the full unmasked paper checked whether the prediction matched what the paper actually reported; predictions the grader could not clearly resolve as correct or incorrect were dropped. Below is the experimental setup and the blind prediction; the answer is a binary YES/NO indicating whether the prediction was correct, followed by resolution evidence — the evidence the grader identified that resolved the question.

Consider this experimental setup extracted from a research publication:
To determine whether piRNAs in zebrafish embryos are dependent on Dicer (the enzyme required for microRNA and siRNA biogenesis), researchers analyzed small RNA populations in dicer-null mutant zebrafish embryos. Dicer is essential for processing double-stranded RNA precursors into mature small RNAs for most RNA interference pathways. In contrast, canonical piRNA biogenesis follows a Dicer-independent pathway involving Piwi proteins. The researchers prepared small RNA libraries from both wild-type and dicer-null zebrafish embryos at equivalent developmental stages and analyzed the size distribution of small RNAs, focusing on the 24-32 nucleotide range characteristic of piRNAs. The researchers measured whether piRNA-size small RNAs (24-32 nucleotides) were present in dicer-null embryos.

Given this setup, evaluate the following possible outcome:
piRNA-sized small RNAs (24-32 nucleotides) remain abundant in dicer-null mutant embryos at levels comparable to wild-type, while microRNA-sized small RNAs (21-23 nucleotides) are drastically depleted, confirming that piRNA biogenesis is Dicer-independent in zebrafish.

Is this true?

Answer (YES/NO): YES